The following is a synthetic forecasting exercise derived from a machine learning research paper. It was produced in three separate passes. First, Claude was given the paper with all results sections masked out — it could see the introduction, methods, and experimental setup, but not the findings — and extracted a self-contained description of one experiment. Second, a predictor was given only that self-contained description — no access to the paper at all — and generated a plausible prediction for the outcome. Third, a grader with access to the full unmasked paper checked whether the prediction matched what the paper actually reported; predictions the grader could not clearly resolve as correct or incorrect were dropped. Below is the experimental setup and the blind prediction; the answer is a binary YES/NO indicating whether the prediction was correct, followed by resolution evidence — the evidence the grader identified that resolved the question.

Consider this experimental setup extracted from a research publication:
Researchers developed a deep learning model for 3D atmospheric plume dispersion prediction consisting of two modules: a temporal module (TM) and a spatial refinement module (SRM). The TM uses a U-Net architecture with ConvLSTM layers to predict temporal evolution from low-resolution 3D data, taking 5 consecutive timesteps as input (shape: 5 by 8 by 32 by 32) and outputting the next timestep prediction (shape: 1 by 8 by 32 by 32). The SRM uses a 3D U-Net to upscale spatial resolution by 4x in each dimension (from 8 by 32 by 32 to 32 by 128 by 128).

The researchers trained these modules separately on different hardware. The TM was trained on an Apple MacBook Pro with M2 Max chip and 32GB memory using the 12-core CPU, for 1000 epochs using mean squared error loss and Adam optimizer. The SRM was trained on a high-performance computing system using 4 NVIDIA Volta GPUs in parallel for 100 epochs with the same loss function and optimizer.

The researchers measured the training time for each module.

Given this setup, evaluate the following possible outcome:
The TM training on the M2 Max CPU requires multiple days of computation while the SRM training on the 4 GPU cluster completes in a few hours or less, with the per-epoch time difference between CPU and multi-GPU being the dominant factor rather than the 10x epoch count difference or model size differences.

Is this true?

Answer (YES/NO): NO